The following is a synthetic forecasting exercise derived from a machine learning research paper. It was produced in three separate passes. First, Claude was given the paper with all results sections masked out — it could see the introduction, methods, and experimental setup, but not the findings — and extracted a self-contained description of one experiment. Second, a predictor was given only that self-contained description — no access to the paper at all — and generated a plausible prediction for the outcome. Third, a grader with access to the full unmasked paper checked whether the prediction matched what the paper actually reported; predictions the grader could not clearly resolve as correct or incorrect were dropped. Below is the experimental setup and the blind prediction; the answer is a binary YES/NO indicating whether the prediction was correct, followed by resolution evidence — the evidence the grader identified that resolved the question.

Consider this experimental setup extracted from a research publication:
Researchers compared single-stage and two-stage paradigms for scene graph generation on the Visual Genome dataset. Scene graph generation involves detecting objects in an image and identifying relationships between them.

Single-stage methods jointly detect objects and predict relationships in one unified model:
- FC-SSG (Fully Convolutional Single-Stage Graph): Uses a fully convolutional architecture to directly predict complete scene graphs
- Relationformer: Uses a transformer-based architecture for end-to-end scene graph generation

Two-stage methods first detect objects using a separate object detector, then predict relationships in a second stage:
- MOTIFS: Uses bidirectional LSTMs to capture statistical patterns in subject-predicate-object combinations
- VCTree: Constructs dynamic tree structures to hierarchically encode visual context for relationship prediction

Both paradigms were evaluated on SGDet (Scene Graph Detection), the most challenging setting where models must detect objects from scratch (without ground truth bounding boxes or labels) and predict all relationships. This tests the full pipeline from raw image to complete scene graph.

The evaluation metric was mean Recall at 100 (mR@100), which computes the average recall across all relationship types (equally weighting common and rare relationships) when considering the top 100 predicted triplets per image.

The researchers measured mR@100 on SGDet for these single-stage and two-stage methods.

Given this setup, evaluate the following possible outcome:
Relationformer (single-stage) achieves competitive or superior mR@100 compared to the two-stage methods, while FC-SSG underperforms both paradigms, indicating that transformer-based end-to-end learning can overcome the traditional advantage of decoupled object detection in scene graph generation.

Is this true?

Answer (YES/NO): YES